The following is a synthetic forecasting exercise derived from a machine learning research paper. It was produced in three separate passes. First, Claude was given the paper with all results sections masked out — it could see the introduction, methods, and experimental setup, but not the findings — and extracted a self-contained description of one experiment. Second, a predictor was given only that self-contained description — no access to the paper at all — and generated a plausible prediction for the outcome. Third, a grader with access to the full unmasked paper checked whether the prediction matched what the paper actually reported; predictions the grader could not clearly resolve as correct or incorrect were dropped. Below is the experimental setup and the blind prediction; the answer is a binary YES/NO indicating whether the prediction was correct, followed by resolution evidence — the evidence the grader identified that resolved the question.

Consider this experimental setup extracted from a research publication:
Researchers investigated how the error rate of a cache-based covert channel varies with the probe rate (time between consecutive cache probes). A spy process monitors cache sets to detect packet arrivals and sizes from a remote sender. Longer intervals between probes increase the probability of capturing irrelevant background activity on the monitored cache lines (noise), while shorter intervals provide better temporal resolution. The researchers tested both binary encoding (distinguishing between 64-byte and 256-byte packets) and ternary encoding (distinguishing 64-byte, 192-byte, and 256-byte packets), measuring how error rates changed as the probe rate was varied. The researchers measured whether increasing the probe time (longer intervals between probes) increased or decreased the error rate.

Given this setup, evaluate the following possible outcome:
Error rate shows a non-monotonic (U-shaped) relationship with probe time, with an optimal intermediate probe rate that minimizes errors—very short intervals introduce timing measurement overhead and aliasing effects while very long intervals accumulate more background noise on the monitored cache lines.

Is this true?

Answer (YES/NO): NO